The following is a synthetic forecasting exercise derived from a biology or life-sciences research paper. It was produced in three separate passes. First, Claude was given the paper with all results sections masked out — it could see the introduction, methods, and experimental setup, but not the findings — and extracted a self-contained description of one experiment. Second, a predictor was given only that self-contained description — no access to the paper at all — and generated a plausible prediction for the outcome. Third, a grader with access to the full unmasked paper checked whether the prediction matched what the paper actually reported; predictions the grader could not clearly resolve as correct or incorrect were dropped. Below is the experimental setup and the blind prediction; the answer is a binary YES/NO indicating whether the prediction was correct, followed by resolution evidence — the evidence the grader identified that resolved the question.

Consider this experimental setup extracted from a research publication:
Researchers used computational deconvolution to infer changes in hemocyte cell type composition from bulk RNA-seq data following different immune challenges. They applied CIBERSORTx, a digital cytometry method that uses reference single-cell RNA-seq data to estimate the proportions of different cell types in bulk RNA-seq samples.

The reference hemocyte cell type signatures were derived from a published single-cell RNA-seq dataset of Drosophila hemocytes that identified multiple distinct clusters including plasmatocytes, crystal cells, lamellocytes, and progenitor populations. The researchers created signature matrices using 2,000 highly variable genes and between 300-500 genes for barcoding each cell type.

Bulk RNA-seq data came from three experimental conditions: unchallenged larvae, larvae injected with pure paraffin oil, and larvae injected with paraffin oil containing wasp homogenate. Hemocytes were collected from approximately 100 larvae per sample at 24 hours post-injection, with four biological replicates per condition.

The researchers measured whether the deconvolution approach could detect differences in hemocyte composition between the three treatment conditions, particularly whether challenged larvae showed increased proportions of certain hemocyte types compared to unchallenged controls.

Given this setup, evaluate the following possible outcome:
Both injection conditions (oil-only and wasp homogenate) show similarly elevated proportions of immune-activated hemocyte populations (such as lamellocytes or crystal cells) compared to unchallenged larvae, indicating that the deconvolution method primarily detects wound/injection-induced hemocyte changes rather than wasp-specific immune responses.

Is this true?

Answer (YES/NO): NO